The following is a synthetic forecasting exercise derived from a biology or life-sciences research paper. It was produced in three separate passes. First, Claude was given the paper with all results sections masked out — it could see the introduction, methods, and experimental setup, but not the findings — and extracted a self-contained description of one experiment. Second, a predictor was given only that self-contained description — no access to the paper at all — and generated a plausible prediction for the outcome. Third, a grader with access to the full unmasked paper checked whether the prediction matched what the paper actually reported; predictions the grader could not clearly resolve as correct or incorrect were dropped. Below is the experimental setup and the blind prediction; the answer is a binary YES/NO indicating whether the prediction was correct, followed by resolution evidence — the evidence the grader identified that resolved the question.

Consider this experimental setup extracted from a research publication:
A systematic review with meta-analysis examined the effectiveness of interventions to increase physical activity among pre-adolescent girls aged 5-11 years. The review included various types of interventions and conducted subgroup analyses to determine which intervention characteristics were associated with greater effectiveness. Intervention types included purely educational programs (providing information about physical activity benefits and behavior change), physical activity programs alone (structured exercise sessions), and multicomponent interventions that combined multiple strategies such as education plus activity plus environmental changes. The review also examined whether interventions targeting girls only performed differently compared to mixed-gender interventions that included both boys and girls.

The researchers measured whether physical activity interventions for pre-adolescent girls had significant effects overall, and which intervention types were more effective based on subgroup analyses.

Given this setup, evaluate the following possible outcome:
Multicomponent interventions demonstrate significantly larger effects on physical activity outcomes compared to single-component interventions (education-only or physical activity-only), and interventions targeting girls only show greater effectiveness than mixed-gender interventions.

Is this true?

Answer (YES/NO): NO